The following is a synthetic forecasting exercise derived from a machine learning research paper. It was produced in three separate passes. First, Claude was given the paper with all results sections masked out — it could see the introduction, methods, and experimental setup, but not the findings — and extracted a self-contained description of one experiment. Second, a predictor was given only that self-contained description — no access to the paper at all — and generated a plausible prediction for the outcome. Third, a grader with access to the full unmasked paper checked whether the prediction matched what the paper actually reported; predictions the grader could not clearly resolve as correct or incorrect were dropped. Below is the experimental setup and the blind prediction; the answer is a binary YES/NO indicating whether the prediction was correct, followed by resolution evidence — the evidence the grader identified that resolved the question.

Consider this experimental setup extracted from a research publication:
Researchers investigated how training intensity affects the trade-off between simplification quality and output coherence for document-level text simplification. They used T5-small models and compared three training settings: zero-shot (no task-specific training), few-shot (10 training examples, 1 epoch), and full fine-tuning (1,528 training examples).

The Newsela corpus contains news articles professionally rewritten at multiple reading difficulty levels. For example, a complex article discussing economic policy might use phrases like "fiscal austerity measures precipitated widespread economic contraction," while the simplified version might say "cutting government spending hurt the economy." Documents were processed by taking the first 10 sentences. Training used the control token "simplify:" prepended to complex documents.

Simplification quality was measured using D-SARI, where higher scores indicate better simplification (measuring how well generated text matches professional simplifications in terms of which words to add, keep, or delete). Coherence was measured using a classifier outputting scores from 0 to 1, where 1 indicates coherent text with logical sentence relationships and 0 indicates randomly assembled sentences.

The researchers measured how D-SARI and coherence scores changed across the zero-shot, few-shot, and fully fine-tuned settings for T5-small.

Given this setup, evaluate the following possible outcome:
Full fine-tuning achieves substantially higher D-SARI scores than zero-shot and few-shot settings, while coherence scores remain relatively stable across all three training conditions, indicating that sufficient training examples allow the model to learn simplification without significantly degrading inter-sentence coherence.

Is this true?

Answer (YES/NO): NO